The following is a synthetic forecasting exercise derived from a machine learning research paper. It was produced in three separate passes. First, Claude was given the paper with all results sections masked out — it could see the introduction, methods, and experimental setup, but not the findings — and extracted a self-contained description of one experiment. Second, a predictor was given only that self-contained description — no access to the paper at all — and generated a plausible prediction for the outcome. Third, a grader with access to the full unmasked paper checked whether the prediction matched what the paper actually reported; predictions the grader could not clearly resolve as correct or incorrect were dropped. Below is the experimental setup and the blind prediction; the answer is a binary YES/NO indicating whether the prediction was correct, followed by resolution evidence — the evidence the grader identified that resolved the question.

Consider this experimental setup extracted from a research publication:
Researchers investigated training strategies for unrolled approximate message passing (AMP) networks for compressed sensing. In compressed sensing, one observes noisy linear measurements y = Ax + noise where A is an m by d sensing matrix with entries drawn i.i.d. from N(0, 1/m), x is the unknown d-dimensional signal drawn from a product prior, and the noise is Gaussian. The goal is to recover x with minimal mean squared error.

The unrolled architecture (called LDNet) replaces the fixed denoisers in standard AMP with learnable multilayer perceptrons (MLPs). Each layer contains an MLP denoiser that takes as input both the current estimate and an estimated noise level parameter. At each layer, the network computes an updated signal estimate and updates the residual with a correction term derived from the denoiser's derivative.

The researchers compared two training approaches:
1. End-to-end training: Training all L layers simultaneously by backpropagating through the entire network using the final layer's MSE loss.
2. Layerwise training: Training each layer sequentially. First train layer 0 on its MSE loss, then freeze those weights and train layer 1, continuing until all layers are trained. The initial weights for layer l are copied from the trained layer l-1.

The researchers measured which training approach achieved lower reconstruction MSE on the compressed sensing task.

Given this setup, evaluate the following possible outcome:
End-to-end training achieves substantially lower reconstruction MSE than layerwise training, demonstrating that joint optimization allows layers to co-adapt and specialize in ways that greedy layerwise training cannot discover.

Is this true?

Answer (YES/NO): NO